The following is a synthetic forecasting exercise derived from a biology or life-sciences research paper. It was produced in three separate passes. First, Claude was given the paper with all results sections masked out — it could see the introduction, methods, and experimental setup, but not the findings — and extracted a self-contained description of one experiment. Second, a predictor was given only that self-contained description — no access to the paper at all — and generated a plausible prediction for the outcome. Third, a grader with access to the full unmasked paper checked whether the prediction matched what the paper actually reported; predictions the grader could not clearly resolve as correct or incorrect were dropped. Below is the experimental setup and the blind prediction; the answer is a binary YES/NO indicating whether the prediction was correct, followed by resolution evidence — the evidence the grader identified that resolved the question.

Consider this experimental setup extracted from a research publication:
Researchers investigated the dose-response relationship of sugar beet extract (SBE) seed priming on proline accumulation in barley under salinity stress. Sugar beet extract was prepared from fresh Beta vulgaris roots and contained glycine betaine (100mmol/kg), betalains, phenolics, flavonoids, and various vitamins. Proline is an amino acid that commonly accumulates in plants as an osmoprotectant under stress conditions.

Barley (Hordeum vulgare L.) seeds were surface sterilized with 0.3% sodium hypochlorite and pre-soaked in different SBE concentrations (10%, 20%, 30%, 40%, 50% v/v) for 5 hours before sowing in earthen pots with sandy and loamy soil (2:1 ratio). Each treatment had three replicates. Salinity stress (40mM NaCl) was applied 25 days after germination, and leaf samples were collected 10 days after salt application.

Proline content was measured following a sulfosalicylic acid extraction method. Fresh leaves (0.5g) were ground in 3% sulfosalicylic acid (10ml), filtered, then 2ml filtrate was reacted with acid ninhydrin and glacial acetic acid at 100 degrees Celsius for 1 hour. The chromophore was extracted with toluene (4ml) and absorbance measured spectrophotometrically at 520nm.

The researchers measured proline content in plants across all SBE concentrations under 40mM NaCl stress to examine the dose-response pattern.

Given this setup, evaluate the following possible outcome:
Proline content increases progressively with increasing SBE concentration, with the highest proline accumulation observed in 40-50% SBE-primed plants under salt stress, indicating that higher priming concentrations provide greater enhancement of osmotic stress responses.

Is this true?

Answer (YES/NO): YES